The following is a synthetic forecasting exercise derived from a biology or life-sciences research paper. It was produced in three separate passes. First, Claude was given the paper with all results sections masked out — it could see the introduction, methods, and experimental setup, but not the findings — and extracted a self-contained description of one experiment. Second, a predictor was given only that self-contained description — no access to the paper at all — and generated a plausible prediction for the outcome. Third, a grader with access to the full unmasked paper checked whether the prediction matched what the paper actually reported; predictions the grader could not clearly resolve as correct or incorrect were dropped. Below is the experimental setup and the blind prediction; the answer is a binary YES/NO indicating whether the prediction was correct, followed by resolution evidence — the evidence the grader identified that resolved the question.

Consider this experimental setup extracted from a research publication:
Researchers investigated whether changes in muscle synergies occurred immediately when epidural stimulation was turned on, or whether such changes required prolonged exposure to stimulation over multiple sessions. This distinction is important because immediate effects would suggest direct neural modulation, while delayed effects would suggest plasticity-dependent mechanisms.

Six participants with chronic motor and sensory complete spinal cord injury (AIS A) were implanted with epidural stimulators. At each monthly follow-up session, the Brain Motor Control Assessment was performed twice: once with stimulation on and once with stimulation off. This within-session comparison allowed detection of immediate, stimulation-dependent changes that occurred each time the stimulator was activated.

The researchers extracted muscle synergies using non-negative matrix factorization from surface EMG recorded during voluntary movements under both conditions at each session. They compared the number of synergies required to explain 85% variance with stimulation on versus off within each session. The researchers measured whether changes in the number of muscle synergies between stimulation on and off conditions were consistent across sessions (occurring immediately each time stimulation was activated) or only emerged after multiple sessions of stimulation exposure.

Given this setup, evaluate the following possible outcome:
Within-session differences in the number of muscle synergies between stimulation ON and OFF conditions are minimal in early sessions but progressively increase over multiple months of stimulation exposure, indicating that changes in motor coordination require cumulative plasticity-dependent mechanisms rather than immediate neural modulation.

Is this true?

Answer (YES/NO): NO